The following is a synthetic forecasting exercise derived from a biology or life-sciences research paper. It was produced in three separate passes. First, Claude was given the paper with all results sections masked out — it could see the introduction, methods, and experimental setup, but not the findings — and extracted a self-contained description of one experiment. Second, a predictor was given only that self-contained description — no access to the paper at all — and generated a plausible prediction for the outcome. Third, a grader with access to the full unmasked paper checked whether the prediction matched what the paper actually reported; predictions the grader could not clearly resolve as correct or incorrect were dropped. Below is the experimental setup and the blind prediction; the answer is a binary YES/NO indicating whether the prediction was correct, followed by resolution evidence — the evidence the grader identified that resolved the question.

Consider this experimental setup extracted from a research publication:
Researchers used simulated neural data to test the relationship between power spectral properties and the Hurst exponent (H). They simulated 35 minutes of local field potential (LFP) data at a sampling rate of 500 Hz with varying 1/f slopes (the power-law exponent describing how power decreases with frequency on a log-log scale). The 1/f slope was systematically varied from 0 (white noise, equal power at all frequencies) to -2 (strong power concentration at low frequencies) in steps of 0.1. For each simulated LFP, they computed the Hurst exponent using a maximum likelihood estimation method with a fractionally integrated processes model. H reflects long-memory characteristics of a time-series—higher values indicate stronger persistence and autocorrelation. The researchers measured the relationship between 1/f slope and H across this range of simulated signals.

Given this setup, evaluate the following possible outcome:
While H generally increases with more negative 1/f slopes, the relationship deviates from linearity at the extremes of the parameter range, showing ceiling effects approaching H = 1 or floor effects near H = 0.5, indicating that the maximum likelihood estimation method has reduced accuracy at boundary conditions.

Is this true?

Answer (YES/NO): NO